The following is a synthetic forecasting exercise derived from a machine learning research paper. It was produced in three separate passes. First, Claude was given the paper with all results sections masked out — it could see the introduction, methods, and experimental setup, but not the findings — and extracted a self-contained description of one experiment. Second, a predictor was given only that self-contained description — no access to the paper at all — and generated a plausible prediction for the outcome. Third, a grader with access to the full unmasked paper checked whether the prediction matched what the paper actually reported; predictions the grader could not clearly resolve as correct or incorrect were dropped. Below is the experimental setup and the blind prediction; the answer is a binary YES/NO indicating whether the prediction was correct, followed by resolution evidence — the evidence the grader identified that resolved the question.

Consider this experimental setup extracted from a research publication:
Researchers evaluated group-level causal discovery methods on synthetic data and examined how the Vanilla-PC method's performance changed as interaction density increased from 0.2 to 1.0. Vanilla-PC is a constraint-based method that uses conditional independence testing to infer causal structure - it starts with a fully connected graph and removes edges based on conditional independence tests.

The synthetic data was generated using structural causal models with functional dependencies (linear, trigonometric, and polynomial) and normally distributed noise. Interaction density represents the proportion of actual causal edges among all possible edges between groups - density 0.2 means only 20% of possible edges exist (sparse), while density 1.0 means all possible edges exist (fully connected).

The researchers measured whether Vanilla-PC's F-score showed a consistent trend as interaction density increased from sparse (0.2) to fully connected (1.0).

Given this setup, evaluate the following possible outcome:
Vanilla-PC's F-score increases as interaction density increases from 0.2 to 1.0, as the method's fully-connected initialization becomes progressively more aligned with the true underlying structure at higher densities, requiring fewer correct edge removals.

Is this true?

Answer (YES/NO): NO